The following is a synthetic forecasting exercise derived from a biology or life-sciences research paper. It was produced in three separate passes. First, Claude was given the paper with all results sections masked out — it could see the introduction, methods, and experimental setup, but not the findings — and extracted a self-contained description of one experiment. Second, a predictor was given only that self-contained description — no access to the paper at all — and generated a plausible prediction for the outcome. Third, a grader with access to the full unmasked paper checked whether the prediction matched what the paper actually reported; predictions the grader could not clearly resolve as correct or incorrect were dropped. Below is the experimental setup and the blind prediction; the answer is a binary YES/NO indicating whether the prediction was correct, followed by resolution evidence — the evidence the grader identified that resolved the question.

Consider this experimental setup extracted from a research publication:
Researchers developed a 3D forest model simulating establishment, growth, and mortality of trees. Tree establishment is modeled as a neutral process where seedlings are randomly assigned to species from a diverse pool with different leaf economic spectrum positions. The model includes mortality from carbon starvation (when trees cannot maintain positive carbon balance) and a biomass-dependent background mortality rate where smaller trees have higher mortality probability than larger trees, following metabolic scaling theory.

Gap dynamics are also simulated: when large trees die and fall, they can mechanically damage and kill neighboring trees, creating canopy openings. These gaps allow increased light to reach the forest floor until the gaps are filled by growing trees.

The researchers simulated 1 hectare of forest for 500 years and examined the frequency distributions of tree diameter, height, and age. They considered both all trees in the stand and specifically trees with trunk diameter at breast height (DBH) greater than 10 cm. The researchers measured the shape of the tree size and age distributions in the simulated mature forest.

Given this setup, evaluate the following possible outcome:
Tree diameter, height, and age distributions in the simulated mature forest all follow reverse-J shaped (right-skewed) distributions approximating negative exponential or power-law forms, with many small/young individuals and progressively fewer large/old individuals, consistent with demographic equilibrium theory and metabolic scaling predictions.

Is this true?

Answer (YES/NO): NO